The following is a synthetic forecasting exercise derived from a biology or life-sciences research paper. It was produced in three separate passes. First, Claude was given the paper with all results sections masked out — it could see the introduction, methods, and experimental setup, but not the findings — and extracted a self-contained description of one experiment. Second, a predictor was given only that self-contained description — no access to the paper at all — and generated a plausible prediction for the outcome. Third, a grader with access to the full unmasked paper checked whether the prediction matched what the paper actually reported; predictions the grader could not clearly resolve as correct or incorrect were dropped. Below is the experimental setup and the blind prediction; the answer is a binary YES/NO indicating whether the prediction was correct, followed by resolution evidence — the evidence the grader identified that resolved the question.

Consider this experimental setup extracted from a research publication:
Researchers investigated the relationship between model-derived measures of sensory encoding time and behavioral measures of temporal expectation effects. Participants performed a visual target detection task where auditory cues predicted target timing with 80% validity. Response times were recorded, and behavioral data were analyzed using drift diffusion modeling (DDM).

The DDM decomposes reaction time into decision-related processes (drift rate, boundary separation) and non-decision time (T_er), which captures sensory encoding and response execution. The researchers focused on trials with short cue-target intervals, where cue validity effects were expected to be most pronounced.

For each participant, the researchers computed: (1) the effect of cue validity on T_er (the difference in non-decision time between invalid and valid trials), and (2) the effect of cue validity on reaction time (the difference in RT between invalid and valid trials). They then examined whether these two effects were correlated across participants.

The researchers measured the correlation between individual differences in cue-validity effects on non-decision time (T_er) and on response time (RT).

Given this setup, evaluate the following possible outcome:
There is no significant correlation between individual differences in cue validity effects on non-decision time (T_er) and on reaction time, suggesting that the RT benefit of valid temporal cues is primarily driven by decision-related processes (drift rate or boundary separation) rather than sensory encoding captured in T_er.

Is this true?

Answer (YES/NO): NO